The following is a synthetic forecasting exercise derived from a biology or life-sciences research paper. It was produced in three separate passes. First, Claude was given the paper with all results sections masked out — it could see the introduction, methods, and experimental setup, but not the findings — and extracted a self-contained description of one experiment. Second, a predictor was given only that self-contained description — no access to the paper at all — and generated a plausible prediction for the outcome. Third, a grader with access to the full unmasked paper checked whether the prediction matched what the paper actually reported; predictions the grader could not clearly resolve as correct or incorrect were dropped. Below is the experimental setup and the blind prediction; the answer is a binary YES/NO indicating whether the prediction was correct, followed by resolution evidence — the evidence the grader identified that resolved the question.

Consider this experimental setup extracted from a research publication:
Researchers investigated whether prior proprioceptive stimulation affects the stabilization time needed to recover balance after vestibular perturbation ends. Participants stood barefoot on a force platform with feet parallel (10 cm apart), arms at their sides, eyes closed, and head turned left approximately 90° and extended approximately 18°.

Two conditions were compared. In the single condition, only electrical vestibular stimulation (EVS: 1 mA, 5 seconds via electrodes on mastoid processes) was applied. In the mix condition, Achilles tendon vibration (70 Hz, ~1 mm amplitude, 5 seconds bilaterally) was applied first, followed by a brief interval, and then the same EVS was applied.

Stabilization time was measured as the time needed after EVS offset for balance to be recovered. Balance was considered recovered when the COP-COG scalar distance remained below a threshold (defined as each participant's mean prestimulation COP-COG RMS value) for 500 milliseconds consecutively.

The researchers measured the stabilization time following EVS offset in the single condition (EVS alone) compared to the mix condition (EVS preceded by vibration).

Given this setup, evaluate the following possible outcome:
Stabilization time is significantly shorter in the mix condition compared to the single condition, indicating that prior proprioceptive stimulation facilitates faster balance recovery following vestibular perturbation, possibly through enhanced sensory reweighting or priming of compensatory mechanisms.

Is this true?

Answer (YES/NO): NO